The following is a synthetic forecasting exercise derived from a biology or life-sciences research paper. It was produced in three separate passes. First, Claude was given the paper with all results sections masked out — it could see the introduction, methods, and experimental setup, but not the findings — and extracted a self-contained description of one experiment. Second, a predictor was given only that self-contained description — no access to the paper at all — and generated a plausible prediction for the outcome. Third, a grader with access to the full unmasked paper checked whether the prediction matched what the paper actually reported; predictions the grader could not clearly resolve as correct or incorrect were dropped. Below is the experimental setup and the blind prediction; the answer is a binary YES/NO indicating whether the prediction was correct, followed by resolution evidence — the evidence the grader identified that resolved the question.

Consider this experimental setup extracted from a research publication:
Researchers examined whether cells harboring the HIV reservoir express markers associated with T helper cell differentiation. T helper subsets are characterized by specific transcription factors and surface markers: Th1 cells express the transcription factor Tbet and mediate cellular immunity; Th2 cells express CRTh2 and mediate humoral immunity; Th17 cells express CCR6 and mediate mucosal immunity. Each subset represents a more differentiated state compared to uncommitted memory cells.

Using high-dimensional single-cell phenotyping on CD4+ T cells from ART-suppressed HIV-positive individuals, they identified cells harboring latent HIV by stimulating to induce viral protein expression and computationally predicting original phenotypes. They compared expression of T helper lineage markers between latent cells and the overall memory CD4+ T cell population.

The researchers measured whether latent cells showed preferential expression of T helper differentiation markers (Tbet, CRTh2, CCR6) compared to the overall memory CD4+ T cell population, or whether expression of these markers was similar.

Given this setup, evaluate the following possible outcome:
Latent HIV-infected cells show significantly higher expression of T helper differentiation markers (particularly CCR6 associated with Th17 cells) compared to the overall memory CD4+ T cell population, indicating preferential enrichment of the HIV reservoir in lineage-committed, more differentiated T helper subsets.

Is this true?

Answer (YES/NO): YES